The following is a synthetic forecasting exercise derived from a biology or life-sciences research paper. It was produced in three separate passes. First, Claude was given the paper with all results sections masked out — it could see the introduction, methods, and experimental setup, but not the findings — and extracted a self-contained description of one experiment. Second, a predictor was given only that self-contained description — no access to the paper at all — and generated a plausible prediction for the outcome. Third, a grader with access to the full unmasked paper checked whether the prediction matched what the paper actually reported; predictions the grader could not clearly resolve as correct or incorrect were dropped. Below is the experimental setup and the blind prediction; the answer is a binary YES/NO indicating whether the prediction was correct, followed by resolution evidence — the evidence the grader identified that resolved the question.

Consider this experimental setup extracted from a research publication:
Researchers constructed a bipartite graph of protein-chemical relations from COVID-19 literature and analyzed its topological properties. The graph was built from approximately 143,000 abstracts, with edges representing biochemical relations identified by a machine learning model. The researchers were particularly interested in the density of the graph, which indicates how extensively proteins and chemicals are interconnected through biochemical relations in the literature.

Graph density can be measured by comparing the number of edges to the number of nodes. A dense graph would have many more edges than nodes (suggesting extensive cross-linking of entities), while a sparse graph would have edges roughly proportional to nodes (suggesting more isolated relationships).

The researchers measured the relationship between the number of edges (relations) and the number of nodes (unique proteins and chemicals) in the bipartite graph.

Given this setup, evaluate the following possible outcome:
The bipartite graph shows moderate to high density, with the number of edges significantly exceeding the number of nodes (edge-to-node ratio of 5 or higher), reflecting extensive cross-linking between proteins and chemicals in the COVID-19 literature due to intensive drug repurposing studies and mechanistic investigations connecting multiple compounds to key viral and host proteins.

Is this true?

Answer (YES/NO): NO